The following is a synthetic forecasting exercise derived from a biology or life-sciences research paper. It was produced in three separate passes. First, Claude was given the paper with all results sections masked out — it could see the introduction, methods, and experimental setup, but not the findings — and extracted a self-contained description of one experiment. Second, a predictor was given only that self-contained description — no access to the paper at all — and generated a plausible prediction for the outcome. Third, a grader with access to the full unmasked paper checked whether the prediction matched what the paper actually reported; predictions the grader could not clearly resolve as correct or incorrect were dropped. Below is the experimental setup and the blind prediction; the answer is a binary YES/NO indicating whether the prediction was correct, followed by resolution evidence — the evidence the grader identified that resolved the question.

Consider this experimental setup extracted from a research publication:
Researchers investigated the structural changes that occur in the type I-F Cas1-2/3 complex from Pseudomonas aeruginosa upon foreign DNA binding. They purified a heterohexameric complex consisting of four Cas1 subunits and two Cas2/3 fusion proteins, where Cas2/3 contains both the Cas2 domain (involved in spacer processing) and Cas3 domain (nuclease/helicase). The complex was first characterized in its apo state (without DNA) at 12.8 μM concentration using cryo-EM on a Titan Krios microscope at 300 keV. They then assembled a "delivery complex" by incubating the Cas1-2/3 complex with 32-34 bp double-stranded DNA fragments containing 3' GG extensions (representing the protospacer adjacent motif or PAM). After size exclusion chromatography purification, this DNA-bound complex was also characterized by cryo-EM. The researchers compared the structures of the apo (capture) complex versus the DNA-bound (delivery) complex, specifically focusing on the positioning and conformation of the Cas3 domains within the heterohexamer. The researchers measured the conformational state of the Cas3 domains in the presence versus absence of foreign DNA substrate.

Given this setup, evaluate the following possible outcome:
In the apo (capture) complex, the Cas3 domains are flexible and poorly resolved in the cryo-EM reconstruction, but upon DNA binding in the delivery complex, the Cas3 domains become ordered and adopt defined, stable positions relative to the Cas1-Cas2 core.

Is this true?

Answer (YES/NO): NO